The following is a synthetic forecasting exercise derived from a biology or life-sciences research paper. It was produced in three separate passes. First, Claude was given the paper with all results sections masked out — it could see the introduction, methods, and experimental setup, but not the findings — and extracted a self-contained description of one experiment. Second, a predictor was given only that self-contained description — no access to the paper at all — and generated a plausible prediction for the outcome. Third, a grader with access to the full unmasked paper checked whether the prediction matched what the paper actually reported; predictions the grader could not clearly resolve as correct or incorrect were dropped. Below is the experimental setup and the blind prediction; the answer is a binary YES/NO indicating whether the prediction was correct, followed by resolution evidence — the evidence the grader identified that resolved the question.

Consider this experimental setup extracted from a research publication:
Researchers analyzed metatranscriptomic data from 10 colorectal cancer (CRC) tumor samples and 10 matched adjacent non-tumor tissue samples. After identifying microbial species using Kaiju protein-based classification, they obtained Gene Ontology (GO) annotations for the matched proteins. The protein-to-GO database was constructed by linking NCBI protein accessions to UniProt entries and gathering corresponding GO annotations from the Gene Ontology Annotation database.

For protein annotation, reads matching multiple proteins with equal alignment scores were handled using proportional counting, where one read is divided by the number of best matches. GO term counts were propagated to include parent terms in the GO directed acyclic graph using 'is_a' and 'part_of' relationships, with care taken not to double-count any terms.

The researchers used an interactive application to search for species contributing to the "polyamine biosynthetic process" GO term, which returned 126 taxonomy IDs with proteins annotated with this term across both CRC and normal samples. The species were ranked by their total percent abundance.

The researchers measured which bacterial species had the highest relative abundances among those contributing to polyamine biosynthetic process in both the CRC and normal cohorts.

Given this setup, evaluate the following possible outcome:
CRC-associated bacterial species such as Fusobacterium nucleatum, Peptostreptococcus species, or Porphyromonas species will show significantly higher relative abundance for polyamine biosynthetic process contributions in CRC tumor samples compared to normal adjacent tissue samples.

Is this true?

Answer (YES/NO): NO